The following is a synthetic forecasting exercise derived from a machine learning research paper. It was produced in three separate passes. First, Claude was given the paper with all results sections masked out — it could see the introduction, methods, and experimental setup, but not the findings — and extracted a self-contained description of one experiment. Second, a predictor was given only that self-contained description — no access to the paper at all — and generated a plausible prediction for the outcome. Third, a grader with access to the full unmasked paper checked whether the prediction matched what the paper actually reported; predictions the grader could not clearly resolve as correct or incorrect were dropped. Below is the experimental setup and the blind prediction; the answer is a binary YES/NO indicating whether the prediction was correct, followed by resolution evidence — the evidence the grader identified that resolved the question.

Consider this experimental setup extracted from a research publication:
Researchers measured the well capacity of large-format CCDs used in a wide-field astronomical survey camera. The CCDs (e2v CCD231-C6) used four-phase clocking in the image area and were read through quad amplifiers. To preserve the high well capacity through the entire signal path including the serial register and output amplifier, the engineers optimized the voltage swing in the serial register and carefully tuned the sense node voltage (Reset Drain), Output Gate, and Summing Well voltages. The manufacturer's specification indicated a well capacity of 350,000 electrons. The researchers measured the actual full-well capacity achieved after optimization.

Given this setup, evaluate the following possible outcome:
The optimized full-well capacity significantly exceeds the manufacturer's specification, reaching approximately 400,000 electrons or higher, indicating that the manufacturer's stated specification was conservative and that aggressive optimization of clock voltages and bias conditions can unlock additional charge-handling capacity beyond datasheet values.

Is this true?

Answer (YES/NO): NO